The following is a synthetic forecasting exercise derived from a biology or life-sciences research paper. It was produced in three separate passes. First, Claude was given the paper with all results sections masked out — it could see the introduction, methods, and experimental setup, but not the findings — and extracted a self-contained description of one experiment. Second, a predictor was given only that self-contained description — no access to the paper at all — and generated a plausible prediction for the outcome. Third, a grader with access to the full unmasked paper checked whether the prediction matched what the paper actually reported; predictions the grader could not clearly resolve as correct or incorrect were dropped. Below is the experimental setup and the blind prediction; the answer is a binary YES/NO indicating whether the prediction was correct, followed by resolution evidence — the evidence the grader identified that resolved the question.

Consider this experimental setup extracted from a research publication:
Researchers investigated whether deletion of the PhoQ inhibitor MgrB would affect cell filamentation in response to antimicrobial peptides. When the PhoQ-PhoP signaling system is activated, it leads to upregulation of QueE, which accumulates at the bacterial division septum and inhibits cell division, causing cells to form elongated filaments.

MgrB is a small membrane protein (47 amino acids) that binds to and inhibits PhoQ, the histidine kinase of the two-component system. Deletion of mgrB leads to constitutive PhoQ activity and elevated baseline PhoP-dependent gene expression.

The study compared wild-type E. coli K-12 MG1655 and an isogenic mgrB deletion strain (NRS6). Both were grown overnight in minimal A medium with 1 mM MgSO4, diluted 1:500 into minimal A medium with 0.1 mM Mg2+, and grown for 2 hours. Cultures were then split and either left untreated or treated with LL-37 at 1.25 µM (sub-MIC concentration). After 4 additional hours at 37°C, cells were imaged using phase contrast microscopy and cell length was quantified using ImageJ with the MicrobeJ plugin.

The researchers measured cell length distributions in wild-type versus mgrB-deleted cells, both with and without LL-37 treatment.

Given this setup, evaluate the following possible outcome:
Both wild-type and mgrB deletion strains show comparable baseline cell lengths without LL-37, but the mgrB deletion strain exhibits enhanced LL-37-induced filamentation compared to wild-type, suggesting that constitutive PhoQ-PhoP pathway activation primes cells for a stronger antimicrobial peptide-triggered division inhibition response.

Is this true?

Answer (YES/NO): YES